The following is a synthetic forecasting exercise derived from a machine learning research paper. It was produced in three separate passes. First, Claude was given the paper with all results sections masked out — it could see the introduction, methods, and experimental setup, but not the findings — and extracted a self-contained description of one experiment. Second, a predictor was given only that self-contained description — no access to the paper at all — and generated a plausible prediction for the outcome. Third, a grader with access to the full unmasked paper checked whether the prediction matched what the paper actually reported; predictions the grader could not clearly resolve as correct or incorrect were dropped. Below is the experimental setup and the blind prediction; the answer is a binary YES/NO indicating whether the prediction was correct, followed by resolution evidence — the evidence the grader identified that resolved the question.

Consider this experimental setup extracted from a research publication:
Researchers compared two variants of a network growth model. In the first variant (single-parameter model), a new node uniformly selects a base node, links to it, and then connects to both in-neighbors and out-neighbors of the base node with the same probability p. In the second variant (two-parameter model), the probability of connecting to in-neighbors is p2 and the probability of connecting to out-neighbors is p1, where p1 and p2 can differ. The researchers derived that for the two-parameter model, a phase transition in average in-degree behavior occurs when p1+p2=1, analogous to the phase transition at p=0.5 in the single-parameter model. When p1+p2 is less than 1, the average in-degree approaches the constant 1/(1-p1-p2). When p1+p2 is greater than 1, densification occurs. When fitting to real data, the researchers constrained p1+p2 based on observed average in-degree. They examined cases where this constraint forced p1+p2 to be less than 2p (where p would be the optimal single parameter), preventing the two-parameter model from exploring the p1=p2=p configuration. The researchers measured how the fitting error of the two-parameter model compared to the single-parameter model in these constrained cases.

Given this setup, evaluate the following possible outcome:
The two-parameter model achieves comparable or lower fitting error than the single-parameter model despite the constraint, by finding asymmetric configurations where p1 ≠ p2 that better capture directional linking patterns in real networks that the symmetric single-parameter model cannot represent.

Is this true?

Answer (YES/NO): NO